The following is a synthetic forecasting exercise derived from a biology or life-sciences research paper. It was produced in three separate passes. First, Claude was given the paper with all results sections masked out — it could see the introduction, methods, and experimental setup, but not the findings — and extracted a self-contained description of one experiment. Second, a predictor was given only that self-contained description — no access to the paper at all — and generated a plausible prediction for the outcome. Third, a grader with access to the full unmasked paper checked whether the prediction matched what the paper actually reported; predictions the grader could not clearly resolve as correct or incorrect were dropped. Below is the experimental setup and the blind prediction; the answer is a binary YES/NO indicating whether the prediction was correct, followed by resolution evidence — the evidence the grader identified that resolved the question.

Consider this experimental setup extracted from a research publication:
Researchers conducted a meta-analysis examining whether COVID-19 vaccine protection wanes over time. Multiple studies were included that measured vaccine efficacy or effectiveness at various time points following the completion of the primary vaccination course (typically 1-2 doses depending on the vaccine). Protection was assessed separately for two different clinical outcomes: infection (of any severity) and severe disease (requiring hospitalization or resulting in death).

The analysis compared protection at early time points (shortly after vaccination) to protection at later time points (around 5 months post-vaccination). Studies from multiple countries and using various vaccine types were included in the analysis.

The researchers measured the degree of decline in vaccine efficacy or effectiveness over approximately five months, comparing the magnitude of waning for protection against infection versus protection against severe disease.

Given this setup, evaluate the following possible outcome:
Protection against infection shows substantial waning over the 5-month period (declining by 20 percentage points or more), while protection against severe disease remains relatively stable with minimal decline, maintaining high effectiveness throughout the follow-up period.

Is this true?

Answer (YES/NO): NO